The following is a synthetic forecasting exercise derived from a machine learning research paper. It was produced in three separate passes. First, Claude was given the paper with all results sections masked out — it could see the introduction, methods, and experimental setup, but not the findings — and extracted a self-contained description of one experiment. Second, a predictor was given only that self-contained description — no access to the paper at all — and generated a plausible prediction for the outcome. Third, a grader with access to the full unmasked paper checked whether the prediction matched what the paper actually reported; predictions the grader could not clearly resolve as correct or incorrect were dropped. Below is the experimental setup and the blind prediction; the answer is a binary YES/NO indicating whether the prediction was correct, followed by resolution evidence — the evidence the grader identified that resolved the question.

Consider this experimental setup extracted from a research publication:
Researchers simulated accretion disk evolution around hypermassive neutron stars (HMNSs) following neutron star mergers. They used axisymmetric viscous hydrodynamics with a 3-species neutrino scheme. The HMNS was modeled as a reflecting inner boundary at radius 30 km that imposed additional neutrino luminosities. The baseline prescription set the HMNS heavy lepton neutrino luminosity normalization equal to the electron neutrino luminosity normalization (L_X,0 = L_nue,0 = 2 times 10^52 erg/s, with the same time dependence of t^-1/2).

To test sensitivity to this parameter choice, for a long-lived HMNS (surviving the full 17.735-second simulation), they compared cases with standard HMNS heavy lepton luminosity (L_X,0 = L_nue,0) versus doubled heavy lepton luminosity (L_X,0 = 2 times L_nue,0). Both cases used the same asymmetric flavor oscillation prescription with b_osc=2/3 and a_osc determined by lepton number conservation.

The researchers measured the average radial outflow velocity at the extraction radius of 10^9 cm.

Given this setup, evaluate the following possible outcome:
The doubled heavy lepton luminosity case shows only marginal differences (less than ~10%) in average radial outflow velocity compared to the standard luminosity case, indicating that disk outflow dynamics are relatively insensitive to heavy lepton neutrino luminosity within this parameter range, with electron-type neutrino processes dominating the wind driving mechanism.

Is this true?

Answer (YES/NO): YES